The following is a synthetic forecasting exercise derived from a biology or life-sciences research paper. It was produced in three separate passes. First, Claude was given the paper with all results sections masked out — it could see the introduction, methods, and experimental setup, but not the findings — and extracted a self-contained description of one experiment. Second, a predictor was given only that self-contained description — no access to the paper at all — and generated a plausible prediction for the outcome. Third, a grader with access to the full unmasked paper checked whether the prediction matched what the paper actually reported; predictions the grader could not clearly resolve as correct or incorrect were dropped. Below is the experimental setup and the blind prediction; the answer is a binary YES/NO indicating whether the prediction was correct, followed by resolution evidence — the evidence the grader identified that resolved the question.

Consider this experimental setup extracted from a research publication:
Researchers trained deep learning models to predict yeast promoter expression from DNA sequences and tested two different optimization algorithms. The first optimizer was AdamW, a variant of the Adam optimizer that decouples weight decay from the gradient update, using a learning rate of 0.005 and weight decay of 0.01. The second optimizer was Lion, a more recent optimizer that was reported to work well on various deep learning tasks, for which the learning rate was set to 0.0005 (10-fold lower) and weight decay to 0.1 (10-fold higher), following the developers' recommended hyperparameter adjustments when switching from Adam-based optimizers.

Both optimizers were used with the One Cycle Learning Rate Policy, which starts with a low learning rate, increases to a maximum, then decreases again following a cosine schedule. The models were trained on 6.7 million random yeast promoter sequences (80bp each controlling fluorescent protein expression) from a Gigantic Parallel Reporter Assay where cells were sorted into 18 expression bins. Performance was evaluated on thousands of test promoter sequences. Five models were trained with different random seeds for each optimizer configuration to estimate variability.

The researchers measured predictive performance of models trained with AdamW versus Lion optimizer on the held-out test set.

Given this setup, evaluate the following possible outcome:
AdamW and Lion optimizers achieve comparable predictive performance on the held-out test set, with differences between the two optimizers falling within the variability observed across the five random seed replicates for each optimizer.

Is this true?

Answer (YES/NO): NO